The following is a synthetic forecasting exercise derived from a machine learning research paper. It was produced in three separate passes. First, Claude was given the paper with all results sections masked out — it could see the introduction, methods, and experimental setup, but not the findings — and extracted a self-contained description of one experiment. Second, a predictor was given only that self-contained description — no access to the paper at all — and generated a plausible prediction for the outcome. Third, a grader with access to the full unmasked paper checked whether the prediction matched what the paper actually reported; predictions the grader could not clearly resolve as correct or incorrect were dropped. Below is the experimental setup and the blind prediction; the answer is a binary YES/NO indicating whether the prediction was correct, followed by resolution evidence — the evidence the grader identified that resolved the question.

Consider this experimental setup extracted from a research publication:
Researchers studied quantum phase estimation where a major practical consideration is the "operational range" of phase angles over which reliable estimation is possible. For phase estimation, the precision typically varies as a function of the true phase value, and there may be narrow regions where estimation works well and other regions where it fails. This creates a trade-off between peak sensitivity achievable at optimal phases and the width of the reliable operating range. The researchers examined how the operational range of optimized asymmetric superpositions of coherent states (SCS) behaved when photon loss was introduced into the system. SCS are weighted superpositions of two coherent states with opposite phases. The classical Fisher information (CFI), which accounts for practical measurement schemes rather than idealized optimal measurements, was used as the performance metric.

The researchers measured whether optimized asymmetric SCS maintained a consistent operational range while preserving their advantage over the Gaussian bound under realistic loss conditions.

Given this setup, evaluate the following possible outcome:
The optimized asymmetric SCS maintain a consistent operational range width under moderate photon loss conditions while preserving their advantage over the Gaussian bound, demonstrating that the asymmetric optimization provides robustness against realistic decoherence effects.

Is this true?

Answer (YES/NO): YES